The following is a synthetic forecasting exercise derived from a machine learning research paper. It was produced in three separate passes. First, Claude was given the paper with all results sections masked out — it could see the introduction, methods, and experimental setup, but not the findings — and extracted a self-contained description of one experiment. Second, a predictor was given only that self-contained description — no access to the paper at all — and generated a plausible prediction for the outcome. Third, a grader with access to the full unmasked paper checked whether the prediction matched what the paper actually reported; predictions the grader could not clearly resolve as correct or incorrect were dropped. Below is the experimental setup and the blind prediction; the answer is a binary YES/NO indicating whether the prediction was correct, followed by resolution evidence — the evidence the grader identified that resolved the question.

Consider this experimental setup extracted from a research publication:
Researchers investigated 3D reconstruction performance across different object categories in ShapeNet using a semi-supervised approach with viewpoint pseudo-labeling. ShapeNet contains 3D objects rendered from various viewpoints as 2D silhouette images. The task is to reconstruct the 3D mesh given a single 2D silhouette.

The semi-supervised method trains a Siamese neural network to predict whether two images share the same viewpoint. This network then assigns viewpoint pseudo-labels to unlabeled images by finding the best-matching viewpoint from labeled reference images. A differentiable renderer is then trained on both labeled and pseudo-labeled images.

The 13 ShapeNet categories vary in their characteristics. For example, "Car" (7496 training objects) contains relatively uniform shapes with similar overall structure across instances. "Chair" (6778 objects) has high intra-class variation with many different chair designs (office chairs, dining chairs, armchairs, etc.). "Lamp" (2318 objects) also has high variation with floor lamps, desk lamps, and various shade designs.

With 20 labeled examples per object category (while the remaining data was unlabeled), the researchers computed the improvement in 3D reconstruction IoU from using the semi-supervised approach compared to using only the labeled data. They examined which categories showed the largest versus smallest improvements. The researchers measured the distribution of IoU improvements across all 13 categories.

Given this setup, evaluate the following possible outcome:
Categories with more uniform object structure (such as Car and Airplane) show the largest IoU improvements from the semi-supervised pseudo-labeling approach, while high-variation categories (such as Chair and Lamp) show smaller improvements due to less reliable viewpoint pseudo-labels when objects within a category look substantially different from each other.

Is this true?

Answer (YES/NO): NO